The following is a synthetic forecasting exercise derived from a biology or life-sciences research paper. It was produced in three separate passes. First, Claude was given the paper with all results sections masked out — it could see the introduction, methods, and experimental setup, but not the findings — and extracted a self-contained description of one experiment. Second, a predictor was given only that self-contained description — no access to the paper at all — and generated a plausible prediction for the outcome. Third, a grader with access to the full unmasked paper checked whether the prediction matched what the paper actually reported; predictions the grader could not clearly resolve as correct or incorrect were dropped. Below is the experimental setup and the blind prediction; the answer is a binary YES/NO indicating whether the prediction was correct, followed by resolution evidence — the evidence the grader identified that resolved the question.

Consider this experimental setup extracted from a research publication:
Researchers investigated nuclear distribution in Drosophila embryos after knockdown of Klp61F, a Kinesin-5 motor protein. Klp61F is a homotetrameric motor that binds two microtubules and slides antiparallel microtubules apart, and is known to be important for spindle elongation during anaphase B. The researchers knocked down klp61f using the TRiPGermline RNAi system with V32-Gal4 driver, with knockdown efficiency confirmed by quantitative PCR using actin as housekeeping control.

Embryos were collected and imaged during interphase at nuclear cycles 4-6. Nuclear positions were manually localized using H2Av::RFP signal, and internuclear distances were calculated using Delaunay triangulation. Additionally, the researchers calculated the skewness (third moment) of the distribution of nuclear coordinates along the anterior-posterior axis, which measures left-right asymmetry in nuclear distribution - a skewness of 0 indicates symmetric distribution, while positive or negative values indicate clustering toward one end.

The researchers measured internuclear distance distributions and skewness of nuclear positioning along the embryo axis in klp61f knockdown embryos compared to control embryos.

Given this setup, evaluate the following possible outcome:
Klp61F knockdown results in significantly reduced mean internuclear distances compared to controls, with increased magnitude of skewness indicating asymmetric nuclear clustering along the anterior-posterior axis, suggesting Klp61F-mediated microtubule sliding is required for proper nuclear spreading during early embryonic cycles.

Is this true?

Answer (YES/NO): NO